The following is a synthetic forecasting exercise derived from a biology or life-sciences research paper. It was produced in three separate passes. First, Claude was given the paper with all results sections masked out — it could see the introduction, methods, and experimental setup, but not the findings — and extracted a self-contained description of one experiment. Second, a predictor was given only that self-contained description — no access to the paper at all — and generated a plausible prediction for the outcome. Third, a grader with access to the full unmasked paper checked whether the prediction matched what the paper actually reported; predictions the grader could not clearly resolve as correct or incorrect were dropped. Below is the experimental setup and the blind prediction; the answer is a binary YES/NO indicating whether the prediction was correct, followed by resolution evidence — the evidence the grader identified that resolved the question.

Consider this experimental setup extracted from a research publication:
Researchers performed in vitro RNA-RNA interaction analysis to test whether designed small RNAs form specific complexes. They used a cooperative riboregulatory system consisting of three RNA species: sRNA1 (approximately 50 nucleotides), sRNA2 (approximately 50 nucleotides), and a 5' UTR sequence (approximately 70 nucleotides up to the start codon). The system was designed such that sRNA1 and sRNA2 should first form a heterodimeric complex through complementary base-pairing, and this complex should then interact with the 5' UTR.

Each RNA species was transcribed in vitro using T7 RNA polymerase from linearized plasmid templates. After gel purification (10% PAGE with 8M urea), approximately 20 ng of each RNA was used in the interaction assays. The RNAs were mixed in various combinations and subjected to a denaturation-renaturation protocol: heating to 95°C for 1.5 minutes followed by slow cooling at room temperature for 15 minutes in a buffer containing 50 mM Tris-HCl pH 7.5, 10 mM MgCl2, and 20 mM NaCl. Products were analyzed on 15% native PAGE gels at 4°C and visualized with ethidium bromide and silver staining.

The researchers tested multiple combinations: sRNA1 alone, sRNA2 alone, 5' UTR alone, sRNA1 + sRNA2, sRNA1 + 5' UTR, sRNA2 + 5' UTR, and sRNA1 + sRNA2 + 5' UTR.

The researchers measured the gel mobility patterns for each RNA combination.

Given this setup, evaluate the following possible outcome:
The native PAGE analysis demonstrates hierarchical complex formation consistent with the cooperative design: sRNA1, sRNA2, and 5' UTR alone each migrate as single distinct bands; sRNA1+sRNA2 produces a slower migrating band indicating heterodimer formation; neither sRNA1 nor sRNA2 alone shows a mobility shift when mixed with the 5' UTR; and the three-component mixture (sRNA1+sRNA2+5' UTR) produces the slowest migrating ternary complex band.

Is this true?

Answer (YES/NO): NO